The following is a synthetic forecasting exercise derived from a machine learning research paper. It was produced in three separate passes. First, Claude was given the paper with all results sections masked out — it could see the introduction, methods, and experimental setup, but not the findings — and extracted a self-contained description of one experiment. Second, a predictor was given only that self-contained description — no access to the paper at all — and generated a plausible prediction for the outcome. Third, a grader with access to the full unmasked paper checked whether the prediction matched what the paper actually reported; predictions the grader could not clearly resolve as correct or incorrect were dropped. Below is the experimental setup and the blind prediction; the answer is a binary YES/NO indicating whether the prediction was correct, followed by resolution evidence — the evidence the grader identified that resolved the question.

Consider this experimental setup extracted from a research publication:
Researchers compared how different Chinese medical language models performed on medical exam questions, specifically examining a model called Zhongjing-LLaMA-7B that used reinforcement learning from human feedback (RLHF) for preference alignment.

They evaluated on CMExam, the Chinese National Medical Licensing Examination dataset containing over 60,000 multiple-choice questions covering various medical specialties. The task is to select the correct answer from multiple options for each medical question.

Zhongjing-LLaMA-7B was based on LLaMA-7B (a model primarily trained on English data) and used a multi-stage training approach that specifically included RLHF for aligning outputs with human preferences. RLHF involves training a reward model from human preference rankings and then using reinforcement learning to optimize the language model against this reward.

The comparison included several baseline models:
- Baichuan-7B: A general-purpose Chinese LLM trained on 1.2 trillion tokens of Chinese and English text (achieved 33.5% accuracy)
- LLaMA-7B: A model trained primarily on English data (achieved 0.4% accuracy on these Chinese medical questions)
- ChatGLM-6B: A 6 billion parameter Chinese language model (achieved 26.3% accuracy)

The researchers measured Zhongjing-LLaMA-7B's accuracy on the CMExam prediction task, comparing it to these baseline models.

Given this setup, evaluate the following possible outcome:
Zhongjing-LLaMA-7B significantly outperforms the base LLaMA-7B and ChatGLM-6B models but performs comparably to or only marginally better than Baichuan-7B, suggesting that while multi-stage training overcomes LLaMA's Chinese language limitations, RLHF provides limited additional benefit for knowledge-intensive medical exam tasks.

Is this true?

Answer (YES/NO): NO